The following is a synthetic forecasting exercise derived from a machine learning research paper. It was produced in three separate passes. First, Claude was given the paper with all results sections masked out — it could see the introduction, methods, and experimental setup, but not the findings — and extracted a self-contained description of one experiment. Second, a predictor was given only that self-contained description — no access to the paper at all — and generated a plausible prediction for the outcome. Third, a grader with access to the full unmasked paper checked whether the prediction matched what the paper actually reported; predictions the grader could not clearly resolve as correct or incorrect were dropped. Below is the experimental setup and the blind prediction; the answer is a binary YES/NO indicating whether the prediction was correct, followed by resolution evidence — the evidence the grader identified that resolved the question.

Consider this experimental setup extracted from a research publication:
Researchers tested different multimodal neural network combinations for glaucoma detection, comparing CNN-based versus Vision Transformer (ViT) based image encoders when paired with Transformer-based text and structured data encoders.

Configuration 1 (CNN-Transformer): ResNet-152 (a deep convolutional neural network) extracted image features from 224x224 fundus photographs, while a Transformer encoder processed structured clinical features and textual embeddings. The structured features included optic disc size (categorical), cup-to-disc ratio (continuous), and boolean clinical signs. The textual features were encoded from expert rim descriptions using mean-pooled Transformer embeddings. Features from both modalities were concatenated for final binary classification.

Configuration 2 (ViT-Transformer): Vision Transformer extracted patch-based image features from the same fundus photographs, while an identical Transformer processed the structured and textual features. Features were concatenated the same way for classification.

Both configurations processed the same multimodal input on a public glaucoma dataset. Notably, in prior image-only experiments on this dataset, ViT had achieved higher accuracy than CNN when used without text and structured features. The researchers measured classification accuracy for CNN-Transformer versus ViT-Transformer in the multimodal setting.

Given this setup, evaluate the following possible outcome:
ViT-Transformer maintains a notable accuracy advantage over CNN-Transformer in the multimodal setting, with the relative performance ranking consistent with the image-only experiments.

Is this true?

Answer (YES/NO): NO